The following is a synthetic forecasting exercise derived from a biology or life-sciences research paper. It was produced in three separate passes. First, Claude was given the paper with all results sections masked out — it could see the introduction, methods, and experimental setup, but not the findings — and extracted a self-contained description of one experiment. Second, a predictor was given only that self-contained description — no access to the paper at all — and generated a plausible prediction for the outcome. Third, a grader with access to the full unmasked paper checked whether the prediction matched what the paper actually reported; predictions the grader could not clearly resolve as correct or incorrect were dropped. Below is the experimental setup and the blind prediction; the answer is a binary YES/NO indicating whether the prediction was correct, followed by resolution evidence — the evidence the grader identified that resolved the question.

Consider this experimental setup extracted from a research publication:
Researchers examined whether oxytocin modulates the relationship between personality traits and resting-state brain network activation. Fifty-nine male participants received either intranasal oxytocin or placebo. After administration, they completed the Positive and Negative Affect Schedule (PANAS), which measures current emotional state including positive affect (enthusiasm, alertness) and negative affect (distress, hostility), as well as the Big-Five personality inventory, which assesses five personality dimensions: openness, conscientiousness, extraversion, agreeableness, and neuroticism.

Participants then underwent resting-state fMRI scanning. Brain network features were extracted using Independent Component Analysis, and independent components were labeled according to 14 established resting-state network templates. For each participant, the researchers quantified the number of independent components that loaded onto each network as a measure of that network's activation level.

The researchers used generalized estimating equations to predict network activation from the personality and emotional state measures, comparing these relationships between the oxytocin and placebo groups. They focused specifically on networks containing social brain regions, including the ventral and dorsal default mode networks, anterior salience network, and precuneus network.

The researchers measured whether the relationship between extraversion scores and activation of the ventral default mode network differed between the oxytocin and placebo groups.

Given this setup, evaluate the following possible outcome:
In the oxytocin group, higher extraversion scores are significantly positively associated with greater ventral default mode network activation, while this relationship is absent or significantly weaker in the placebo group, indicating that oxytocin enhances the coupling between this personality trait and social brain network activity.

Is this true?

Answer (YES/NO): NO